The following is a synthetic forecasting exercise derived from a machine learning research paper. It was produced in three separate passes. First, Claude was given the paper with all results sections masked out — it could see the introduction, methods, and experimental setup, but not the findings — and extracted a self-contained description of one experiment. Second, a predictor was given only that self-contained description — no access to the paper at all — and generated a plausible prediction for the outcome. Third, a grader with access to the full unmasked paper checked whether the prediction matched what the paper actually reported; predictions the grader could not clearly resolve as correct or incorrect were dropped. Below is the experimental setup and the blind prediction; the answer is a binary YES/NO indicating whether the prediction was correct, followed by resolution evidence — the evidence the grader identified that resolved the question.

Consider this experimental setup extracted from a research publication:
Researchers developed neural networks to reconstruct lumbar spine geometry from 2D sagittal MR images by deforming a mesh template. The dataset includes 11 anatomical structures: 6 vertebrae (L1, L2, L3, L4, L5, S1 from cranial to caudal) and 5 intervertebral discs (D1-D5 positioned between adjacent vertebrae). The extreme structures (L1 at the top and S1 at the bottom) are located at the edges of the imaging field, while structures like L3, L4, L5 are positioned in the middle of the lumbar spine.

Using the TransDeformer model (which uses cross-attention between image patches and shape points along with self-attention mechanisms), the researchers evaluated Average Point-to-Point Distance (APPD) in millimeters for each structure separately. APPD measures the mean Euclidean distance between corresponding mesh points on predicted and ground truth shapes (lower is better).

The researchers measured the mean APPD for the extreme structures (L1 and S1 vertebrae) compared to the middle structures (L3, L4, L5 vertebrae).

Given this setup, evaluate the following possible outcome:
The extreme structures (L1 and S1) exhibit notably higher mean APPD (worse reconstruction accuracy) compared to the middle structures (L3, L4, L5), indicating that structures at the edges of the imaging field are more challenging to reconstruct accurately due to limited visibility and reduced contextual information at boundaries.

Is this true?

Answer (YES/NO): NO